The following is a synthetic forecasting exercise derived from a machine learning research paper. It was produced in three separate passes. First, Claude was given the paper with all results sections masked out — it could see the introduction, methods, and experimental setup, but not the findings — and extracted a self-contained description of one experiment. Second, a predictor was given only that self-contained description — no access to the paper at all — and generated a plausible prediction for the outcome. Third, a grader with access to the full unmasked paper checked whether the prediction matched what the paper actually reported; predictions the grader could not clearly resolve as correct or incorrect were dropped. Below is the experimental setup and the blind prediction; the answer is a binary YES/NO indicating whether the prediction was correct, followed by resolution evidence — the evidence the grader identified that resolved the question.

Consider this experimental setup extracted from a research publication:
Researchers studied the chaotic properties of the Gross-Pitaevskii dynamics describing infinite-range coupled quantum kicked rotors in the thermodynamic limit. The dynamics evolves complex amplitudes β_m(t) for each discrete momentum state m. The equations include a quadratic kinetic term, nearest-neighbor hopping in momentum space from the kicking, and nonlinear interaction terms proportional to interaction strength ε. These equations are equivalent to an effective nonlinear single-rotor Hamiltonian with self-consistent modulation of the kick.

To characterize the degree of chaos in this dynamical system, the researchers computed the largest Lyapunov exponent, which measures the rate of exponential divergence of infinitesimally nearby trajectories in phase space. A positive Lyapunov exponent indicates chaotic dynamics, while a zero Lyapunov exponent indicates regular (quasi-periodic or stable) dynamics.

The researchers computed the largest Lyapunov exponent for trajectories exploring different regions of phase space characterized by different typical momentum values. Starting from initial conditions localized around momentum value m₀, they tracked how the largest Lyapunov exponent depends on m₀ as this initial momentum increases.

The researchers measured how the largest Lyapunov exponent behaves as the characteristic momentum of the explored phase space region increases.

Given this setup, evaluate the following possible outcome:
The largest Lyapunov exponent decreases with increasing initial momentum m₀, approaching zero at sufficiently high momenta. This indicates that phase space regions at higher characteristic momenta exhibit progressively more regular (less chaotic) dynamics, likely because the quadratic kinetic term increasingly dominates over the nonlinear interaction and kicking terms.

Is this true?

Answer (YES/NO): YES